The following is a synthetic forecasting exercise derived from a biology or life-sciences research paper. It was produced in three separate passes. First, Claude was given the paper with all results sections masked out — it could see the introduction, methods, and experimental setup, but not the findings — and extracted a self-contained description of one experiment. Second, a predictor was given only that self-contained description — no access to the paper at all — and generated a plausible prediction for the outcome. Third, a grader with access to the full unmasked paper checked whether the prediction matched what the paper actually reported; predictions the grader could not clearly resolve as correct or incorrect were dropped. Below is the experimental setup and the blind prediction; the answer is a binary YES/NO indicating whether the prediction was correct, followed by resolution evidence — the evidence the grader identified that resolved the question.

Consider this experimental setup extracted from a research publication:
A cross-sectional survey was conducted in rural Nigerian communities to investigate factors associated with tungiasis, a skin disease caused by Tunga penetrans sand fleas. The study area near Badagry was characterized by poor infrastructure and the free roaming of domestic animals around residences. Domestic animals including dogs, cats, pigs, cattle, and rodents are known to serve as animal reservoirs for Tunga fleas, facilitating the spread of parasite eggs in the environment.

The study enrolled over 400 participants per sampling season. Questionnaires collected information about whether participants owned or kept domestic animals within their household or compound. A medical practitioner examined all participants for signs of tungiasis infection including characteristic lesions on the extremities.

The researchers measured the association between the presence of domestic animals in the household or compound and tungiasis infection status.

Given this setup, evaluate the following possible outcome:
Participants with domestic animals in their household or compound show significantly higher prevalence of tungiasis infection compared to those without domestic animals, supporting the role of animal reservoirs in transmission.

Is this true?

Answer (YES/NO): YES